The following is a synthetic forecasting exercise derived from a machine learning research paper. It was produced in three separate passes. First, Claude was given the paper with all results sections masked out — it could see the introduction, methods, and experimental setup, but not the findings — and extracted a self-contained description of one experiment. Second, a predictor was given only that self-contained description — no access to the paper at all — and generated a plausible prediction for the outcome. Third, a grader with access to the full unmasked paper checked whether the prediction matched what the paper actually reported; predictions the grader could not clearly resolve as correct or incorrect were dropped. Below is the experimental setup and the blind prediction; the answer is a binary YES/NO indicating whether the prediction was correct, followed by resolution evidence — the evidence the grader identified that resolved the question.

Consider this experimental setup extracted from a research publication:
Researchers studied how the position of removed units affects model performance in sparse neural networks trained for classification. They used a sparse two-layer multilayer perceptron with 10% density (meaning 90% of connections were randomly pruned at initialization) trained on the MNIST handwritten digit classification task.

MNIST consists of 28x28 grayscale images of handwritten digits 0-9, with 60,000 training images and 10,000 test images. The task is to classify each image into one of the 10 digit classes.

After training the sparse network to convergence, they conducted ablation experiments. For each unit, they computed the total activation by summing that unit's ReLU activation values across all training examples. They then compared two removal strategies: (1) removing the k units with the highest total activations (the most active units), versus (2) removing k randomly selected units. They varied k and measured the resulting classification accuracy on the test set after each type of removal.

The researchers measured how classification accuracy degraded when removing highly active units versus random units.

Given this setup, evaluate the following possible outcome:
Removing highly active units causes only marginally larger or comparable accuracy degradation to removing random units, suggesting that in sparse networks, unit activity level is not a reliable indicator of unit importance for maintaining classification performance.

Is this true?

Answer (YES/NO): NO